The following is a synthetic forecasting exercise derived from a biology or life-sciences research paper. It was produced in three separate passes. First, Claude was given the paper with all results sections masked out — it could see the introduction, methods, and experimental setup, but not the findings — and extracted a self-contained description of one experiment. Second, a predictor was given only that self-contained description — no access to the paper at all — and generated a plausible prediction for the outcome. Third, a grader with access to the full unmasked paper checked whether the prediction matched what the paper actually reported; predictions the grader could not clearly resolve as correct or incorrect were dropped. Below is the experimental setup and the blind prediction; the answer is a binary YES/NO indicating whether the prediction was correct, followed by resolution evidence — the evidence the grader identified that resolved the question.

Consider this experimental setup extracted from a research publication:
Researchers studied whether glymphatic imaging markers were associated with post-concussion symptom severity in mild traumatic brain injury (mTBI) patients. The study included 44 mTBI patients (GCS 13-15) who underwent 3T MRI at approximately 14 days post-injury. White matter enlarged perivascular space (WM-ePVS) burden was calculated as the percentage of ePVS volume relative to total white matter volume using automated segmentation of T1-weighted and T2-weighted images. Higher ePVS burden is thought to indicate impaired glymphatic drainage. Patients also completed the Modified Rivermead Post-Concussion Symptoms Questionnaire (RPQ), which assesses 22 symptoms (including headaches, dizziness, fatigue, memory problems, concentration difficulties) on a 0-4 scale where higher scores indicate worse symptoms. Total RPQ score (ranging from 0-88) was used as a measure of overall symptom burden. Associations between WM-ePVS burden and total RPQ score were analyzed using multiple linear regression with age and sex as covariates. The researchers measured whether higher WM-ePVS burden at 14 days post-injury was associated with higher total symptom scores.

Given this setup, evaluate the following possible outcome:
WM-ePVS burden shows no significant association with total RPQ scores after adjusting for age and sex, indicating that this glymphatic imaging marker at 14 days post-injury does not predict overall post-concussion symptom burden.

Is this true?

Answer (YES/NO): NO